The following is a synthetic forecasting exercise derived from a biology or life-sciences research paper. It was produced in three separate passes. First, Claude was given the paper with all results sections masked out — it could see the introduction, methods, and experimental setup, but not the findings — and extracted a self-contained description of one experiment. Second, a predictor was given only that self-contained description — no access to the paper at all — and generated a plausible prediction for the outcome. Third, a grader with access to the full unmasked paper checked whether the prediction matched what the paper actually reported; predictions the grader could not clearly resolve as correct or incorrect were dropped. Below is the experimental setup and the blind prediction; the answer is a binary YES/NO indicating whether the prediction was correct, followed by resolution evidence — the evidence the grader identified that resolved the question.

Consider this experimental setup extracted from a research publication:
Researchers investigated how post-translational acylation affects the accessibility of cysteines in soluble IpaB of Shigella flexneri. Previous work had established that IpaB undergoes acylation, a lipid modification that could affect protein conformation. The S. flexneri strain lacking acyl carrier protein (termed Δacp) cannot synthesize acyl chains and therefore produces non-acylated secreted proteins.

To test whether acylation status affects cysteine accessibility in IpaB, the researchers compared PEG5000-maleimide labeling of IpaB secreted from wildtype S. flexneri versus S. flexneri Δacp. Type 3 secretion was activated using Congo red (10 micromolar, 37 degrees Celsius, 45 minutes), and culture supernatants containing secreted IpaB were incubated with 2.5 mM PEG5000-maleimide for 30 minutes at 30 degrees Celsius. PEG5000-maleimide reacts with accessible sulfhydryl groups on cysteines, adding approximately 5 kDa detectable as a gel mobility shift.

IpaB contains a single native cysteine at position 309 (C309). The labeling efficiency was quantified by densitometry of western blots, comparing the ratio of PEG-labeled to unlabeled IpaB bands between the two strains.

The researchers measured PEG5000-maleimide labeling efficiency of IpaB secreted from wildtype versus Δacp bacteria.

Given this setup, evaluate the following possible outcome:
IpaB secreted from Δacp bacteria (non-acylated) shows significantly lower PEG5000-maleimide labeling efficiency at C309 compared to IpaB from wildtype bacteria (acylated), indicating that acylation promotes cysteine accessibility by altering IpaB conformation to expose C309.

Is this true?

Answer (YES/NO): NO